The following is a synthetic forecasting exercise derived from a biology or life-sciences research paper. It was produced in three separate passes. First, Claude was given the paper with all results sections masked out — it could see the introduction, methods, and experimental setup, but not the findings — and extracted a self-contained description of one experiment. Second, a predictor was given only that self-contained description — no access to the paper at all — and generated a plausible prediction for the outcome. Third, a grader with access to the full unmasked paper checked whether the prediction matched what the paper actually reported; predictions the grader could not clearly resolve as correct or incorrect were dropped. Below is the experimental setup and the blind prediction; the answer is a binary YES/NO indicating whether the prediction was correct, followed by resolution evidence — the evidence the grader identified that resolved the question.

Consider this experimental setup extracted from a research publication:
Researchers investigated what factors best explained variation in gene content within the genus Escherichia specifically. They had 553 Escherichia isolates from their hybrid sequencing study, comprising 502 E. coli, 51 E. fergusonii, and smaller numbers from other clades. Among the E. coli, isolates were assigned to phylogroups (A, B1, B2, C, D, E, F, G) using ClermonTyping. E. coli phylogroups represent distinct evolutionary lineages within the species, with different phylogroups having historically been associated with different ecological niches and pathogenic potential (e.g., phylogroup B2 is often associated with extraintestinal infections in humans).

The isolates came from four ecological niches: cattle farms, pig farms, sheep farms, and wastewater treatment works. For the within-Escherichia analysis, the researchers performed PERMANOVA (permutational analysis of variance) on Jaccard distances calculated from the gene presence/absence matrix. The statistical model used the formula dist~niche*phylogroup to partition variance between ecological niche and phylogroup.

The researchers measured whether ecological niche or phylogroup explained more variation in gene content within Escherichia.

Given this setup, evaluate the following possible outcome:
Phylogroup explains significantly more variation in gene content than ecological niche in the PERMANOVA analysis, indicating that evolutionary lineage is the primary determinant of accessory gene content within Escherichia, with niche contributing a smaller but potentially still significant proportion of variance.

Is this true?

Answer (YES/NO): NO